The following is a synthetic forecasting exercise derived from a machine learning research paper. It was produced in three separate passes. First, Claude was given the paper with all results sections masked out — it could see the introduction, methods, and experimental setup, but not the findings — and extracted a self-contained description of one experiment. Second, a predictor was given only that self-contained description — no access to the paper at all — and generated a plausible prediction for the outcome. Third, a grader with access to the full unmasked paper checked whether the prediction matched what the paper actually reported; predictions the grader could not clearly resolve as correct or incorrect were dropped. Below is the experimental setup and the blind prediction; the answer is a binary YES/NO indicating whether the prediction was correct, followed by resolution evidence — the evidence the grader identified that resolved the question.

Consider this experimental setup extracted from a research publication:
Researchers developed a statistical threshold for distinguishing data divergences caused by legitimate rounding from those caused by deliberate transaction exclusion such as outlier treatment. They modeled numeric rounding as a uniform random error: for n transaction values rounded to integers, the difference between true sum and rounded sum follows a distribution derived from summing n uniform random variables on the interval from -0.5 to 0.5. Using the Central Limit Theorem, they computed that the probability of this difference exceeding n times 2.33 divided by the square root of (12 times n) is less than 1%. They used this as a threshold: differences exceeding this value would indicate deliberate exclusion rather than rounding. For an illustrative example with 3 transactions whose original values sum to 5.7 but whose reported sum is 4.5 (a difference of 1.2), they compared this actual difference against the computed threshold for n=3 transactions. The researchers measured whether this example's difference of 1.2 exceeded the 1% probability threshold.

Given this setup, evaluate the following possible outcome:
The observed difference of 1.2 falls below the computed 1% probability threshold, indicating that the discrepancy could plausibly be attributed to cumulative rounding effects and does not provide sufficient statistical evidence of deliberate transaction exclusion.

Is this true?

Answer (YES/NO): NO